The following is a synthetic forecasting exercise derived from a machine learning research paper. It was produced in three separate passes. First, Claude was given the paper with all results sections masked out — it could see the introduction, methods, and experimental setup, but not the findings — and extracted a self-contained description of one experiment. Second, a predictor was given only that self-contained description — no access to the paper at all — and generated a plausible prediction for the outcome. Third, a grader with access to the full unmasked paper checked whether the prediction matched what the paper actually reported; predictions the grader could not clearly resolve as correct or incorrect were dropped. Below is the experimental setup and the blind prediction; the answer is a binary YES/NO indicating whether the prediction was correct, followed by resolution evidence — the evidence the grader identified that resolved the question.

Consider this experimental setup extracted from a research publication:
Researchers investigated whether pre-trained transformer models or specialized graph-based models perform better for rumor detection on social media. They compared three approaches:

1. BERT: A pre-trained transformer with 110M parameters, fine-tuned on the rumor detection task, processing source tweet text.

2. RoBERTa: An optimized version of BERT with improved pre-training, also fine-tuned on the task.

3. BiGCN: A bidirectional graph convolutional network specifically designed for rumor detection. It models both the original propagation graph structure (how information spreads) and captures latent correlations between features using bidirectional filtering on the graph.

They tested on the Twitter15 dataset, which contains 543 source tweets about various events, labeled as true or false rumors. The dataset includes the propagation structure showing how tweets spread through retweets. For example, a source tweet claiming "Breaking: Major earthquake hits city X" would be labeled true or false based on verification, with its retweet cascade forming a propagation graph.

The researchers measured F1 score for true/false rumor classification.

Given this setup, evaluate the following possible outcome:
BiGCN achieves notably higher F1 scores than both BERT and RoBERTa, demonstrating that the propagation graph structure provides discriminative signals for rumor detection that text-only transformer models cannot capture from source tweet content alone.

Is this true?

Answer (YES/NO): NO